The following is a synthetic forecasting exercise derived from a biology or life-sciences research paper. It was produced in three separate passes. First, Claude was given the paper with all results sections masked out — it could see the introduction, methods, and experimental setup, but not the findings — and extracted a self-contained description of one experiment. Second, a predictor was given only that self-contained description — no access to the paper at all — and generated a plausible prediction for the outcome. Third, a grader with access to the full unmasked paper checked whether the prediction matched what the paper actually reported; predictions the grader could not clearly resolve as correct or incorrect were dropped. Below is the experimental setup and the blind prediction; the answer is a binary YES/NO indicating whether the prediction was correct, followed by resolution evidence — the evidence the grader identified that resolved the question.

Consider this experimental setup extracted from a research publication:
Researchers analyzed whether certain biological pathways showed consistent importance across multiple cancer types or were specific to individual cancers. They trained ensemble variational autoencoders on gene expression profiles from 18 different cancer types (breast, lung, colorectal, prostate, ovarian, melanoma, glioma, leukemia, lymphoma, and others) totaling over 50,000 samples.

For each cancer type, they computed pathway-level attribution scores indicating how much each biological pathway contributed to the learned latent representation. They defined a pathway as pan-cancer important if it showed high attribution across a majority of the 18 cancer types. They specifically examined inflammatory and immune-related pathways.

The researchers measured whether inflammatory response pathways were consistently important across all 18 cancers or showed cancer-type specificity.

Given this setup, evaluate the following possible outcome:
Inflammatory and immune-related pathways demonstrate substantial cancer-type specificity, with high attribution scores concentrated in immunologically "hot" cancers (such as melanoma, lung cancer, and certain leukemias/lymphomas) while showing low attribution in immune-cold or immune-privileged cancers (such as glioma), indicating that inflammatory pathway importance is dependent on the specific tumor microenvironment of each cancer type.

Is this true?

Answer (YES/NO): NO